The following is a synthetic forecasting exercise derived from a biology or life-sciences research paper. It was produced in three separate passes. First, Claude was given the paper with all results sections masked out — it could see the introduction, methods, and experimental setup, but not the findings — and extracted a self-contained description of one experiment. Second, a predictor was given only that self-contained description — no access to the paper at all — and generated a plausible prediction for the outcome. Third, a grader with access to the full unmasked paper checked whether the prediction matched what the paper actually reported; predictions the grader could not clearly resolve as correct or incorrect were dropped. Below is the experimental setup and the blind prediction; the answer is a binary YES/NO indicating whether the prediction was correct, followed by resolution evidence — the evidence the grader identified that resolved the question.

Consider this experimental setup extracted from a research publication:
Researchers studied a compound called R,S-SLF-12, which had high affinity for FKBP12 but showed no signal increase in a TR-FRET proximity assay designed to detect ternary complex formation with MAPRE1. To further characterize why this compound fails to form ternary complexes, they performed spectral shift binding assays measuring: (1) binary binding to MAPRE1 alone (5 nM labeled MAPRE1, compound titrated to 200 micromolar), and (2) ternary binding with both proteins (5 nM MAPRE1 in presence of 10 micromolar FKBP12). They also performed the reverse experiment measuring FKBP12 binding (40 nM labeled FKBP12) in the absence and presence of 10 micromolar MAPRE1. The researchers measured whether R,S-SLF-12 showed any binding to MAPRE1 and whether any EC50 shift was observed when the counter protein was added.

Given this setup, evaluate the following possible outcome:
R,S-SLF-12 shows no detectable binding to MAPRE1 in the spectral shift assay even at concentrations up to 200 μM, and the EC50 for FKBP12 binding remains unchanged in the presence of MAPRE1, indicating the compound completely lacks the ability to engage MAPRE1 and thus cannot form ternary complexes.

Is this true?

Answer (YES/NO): NO